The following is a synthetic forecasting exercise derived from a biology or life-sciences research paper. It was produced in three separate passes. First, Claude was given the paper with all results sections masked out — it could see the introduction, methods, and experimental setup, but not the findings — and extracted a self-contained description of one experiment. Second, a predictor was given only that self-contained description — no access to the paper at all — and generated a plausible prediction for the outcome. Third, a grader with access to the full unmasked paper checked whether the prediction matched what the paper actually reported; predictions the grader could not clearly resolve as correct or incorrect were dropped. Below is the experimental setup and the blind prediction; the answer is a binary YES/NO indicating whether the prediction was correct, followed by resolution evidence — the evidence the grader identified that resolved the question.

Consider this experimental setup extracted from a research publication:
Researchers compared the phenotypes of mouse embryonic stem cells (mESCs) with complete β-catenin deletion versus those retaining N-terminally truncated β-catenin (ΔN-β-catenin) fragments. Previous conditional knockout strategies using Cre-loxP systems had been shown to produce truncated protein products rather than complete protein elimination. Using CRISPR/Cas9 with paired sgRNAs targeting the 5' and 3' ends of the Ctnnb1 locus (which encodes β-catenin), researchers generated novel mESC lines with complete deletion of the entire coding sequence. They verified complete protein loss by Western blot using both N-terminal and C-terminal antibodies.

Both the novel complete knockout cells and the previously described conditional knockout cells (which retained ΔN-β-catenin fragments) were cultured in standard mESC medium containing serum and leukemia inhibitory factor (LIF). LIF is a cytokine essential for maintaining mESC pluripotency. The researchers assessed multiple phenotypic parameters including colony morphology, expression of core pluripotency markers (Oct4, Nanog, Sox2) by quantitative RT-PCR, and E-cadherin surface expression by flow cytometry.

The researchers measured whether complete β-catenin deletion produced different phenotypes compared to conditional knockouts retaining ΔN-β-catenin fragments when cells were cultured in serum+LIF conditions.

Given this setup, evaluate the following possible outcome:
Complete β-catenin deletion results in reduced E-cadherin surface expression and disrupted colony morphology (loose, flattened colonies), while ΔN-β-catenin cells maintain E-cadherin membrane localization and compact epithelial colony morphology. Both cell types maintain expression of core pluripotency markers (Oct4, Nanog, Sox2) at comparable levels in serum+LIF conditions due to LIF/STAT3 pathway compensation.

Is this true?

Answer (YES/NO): NO